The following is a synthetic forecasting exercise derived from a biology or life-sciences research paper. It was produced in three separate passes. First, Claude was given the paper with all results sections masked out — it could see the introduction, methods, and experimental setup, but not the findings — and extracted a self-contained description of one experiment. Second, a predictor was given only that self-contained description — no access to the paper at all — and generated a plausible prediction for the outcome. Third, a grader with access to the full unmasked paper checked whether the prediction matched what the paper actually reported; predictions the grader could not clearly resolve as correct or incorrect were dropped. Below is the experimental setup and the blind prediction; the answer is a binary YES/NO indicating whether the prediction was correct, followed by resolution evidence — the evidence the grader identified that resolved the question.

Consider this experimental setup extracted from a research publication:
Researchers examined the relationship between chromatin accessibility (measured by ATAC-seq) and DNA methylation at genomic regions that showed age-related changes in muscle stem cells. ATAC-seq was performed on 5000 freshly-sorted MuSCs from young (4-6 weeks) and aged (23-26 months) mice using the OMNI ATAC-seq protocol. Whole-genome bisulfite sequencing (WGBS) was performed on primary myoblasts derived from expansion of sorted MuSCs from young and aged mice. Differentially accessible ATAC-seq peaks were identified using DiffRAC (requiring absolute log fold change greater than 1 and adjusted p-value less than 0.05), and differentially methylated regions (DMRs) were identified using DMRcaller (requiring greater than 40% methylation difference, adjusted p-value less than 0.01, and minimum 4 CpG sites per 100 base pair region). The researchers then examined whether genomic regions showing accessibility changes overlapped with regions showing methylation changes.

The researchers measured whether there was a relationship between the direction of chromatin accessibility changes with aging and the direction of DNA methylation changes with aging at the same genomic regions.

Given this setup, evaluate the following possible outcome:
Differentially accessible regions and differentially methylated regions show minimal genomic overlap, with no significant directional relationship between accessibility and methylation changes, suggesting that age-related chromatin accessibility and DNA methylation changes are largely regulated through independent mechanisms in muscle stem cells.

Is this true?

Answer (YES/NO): NO